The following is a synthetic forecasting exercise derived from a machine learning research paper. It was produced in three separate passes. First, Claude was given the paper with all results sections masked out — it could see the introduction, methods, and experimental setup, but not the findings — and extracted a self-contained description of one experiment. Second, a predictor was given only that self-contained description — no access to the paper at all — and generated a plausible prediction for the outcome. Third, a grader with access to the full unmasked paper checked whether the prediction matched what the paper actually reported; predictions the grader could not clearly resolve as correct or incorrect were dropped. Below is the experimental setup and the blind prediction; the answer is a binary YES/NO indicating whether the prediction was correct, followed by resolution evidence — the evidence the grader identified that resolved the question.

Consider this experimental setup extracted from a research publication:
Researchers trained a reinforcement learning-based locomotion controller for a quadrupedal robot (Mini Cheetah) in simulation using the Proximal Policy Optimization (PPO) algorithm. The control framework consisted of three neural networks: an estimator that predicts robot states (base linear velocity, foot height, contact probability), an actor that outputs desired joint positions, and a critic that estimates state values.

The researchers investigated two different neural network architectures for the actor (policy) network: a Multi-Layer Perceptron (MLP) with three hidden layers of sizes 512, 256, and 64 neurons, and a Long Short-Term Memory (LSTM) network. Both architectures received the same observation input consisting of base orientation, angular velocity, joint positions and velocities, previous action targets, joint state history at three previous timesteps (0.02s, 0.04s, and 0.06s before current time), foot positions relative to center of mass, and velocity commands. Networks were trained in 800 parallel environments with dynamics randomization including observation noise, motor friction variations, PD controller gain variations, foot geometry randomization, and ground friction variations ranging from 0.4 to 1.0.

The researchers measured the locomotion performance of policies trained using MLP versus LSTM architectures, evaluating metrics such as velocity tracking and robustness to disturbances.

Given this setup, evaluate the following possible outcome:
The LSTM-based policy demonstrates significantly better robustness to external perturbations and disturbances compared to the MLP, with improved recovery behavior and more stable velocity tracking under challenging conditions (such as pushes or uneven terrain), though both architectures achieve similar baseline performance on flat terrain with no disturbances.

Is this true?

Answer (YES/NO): NO